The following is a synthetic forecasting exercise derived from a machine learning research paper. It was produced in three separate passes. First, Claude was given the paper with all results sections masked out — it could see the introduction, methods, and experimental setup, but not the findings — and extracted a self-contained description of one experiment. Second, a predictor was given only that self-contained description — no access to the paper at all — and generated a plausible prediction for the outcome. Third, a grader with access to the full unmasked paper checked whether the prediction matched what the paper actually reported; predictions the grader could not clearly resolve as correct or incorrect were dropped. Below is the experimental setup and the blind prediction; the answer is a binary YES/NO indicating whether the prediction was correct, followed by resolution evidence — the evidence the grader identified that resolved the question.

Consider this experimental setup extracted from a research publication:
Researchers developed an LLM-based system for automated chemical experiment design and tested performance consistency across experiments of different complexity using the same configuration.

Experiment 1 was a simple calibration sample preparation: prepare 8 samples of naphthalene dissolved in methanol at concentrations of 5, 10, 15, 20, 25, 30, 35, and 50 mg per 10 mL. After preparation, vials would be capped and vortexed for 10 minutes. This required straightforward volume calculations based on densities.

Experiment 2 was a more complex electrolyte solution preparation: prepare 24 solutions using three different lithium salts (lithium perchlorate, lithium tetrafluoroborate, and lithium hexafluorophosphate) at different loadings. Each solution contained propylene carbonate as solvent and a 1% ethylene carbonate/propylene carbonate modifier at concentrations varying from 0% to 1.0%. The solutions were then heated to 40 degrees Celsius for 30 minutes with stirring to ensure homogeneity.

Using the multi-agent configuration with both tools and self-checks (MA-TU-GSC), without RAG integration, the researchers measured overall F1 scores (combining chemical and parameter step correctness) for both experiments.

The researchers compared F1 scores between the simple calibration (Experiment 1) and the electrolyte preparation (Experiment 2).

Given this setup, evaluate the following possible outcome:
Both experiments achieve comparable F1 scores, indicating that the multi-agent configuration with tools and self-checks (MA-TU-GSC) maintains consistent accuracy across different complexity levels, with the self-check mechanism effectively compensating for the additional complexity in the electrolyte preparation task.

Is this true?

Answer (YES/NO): NO